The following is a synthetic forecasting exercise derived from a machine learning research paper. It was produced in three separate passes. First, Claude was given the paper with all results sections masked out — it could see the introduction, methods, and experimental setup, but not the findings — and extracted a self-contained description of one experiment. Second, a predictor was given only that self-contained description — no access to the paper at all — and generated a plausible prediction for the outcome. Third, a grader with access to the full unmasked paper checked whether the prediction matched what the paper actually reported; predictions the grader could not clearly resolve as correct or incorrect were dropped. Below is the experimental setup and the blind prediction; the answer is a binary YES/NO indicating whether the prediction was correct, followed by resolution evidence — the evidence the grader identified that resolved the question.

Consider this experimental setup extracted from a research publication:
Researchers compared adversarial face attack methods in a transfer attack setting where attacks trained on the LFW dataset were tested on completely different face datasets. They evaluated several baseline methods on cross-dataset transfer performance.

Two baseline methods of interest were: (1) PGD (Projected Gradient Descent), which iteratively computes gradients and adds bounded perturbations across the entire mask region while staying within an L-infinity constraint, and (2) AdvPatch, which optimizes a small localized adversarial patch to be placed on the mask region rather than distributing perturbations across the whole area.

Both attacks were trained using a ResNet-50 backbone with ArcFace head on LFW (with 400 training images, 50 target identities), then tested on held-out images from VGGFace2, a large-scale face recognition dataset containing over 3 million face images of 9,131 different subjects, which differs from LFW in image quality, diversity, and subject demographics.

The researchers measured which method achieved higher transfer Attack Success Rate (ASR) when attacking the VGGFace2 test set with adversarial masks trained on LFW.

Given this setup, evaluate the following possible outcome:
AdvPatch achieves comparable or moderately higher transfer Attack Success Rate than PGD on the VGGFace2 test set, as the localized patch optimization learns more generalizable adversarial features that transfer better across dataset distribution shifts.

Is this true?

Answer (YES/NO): NO